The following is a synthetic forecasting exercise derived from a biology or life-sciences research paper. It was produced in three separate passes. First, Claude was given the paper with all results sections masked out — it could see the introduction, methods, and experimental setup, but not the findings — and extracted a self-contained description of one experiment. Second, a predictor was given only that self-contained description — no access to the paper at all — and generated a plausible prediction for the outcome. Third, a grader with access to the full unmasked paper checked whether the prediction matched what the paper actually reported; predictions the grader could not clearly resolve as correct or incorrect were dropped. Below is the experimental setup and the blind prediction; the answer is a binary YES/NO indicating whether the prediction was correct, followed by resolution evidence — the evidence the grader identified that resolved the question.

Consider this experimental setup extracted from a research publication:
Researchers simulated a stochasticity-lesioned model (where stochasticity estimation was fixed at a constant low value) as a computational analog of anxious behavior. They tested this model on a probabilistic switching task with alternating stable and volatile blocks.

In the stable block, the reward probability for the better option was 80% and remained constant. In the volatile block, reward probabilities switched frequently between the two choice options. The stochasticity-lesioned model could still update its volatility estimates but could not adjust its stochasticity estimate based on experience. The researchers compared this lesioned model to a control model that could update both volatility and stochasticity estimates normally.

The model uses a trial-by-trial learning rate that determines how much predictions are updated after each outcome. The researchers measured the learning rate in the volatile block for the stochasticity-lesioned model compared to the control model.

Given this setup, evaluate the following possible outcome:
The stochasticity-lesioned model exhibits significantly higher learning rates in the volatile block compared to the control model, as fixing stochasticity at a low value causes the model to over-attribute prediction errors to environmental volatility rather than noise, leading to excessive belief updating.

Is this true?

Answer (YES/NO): YES